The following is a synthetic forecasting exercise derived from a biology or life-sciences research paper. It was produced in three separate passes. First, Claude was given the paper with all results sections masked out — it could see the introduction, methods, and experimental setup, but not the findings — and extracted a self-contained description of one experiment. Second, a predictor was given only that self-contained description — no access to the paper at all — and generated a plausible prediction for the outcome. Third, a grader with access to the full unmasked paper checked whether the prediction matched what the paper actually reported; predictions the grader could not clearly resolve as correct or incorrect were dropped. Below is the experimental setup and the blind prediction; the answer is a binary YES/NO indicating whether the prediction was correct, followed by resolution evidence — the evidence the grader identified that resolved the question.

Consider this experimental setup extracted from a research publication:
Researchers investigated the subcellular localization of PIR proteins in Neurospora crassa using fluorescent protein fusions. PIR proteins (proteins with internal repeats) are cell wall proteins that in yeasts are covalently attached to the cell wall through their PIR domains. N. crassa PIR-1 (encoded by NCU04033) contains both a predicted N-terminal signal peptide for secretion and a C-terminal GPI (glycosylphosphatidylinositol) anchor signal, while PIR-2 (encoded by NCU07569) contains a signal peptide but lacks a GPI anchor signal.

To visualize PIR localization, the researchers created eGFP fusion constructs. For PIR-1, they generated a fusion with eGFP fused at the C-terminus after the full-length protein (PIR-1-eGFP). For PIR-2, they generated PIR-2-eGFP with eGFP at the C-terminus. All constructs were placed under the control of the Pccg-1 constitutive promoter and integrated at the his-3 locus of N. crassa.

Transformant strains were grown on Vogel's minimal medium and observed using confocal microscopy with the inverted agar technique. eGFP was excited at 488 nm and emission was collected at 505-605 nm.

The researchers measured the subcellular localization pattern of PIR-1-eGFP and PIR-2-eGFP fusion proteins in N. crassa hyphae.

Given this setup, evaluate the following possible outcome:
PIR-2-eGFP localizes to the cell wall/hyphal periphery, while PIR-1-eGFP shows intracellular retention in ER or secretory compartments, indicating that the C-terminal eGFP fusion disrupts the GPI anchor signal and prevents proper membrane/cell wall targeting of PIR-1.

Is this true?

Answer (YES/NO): NO